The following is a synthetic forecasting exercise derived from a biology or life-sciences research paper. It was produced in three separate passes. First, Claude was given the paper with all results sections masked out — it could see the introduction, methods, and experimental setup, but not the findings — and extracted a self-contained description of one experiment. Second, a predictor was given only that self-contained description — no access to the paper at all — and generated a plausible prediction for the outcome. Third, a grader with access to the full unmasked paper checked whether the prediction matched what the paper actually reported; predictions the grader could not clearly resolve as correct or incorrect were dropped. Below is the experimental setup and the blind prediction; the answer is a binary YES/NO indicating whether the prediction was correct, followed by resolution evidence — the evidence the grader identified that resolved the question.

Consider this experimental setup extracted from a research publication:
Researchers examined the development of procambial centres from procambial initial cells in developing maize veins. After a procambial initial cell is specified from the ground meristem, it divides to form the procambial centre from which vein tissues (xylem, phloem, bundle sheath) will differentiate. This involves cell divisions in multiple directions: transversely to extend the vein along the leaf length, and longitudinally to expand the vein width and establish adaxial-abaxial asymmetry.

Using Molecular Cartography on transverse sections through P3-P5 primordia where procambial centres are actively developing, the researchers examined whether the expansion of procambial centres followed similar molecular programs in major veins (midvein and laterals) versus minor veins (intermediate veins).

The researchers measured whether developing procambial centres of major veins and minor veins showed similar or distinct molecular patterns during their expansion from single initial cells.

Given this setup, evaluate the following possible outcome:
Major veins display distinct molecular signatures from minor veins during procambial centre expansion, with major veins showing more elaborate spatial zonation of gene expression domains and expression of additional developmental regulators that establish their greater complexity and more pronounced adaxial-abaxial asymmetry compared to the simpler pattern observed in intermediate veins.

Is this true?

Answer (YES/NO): NO